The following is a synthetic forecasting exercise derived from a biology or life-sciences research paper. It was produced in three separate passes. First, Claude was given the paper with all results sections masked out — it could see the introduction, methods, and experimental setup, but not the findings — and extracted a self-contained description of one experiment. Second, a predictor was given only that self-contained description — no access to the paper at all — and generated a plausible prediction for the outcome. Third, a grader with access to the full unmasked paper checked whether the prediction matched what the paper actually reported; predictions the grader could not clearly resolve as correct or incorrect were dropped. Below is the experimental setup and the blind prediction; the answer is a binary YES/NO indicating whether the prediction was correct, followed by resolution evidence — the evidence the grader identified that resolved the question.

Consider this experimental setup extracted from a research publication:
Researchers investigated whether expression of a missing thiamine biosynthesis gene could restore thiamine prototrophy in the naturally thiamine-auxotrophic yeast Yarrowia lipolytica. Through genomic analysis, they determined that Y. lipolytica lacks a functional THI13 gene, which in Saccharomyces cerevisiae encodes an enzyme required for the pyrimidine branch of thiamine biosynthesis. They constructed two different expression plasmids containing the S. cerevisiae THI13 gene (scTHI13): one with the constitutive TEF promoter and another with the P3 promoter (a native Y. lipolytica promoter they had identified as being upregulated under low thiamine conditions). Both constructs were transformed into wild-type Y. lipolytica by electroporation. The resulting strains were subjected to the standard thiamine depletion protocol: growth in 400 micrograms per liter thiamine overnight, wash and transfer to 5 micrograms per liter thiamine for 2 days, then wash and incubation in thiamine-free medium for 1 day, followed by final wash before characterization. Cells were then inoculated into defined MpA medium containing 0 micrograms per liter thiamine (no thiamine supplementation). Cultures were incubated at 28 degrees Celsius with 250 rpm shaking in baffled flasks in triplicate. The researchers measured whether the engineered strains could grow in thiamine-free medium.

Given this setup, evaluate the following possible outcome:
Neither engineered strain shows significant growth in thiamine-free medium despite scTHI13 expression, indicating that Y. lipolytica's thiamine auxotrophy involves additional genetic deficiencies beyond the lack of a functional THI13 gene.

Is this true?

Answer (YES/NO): NO